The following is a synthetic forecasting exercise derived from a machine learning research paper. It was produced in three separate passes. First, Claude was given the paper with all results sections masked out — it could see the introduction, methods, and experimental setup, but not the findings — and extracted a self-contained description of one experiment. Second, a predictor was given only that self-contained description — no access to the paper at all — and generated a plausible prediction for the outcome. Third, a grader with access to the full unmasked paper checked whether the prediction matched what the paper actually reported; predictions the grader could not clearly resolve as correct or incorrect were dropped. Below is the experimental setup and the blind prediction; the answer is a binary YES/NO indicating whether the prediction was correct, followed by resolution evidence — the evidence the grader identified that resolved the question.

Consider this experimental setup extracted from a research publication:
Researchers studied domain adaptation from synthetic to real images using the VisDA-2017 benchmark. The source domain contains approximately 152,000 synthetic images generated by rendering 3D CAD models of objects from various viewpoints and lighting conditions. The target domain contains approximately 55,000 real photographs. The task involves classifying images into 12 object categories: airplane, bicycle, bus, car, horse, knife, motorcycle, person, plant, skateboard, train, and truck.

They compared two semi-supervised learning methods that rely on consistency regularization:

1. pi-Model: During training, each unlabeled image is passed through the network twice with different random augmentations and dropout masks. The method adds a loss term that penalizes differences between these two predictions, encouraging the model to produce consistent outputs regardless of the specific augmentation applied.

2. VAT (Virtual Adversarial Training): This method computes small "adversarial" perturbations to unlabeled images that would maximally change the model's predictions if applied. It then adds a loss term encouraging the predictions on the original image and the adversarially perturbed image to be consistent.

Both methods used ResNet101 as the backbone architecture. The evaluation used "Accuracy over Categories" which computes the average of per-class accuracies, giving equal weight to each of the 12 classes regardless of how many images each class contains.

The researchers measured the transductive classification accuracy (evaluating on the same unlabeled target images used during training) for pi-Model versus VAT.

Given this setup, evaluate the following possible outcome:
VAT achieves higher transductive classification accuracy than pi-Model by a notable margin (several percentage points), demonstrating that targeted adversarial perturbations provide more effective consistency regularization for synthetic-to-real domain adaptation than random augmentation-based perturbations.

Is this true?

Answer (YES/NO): NO